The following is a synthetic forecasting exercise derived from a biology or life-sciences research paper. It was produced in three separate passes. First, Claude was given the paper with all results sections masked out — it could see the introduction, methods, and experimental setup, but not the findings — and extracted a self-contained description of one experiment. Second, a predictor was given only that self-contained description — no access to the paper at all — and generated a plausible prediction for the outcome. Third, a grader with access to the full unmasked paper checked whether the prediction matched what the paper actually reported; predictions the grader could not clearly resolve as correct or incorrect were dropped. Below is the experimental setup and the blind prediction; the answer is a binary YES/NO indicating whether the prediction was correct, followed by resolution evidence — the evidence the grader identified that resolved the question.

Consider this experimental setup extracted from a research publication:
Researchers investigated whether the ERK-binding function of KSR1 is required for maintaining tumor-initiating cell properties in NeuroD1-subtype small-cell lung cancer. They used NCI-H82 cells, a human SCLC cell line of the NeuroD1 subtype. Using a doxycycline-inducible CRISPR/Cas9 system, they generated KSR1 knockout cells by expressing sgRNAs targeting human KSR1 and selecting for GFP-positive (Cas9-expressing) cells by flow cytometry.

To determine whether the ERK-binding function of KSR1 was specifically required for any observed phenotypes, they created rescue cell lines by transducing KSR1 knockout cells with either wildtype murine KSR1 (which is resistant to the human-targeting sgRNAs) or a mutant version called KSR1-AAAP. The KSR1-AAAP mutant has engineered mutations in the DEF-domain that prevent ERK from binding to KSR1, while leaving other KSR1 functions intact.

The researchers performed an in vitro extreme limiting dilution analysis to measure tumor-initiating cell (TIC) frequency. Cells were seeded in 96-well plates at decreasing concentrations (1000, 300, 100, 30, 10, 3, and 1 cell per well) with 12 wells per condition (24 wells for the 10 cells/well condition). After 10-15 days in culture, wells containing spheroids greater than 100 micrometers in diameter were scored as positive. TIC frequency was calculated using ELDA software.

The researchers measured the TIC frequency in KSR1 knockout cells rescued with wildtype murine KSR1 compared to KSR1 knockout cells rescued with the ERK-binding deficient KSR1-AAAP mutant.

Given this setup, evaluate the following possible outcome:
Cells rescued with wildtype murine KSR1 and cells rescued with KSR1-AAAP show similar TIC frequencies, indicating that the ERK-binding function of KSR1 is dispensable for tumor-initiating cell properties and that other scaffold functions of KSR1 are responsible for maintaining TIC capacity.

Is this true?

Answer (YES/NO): NO